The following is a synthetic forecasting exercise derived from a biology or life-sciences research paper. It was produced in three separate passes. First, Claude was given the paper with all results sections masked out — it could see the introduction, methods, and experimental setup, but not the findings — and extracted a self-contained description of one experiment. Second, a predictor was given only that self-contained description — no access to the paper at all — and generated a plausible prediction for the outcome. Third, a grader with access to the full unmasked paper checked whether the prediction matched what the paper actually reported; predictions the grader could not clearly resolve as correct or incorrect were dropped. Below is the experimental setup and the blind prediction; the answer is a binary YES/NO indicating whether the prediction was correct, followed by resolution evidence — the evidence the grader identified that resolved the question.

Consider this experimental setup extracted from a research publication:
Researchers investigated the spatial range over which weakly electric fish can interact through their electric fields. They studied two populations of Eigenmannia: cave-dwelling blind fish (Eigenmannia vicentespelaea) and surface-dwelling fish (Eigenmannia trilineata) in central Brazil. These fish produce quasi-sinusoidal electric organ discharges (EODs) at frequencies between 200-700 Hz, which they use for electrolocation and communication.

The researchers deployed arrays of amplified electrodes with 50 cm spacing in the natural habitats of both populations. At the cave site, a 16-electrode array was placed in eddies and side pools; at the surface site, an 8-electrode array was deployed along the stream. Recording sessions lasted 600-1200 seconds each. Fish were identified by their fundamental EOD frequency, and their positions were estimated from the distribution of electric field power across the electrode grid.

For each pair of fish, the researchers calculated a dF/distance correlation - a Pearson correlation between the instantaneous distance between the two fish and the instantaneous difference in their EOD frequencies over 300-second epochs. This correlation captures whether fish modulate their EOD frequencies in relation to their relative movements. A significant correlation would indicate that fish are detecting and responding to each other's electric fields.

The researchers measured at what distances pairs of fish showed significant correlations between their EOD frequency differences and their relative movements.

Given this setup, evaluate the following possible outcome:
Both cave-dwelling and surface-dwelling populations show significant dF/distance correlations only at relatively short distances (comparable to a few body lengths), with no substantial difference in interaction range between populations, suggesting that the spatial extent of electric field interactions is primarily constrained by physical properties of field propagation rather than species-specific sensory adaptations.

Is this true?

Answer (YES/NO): NO